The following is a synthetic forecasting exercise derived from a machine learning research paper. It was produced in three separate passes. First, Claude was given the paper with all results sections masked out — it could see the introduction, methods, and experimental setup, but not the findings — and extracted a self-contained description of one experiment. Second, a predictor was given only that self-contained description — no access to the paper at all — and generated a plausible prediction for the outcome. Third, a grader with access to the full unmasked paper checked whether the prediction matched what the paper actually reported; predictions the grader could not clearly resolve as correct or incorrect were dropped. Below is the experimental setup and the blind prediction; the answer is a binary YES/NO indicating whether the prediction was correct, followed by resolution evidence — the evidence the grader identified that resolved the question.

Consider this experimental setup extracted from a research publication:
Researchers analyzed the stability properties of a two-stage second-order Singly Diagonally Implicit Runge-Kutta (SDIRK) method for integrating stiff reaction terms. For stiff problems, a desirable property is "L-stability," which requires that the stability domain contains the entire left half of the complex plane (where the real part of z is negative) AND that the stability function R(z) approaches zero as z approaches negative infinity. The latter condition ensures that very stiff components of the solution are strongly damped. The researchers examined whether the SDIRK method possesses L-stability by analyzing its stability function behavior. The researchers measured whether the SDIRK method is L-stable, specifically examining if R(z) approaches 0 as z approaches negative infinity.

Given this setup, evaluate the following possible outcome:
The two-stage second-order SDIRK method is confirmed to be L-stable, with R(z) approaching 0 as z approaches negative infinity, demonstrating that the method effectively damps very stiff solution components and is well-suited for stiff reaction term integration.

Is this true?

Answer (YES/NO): YES